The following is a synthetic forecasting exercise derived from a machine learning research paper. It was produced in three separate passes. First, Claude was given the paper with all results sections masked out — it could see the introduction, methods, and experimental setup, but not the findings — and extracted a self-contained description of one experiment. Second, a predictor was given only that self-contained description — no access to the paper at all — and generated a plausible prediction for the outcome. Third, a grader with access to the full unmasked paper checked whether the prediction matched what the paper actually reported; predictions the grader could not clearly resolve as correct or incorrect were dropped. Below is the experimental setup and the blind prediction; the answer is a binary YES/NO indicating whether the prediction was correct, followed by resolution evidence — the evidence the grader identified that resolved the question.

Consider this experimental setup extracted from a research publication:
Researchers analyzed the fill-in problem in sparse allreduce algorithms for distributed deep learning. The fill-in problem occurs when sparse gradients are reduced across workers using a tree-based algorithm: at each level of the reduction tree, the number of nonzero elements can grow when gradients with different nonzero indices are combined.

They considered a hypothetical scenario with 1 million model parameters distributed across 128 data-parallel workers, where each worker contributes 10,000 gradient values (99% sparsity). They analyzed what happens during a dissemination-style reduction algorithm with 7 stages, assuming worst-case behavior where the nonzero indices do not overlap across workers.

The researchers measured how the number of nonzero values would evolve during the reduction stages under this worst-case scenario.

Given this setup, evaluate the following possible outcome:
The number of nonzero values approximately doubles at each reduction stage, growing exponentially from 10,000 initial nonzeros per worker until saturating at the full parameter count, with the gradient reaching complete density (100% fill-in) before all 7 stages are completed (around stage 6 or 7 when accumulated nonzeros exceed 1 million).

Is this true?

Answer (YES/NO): NO